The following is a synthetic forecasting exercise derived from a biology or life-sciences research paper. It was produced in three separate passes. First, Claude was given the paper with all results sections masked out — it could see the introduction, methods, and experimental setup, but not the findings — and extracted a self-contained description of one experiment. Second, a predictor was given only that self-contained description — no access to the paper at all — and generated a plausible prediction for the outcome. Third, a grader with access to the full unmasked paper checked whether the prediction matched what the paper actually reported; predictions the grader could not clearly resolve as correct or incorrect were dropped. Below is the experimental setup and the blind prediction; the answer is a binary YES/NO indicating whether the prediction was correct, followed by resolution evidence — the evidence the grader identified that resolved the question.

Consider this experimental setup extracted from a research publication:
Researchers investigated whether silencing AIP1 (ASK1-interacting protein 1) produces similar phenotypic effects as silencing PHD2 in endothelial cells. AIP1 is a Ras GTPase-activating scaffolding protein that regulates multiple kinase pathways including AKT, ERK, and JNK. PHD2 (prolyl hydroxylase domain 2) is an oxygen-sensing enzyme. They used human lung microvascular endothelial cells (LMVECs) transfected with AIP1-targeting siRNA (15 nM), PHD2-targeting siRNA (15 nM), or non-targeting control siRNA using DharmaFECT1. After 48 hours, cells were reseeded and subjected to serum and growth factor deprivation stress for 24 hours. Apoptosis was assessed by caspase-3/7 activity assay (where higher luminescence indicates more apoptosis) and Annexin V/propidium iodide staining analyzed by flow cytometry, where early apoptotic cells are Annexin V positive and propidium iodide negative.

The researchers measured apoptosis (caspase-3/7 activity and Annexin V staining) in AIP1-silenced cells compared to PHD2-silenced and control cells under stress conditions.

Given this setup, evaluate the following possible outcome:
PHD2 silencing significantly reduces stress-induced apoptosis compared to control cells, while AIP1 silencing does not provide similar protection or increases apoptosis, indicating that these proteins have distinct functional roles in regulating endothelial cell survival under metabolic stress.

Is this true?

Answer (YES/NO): NO